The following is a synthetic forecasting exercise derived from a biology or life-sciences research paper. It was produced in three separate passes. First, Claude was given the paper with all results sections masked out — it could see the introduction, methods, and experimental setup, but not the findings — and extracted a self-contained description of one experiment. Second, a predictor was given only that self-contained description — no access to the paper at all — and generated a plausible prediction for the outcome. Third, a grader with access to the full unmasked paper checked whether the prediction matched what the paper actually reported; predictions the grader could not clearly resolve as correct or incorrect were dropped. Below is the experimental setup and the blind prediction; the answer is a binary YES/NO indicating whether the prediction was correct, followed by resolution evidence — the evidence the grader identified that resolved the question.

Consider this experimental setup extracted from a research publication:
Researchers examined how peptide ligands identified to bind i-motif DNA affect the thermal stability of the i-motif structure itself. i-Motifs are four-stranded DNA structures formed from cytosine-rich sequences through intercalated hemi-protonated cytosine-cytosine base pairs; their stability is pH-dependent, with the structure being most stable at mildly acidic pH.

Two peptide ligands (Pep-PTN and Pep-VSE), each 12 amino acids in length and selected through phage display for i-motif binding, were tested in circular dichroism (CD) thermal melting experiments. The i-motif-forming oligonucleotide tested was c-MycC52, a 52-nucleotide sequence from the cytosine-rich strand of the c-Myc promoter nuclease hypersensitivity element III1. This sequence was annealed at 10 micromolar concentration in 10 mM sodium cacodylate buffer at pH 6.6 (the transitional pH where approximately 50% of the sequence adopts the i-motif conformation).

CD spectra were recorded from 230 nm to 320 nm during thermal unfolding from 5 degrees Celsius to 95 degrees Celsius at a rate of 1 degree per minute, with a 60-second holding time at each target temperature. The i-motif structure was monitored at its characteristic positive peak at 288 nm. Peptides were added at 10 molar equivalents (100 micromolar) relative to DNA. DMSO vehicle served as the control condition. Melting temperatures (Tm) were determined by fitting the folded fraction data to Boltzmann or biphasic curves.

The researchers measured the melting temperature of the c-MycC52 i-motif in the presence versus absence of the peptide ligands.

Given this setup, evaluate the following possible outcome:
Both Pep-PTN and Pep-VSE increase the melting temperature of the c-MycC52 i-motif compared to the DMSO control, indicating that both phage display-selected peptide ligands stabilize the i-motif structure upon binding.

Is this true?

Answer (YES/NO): NO